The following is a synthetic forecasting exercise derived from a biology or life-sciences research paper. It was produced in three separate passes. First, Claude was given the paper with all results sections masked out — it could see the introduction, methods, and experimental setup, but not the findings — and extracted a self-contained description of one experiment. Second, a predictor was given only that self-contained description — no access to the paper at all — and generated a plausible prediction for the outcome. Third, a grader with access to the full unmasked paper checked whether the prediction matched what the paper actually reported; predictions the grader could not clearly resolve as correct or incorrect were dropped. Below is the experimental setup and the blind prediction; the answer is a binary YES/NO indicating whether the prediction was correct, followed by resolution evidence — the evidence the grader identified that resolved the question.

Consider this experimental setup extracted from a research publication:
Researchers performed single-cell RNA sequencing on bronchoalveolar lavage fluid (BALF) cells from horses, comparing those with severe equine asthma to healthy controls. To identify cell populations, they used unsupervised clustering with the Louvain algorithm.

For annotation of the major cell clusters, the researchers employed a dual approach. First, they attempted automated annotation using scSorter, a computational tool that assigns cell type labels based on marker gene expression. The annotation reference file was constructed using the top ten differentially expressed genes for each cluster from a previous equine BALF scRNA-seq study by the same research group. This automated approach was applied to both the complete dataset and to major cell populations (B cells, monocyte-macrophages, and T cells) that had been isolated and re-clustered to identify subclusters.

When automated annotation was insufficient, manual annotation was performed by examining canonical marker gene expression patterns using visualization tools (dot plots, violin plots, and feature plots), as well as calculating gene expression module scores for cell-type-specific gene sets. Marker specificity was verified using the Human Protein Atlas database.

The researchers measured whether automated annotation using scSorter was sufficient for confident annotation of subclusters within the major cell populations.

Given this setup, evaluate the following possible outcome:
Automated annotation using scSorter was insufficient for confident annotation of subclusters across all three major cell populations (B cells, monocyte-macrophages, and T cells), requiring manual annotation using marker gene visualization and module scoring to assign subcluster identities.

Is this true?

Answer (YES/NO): YES